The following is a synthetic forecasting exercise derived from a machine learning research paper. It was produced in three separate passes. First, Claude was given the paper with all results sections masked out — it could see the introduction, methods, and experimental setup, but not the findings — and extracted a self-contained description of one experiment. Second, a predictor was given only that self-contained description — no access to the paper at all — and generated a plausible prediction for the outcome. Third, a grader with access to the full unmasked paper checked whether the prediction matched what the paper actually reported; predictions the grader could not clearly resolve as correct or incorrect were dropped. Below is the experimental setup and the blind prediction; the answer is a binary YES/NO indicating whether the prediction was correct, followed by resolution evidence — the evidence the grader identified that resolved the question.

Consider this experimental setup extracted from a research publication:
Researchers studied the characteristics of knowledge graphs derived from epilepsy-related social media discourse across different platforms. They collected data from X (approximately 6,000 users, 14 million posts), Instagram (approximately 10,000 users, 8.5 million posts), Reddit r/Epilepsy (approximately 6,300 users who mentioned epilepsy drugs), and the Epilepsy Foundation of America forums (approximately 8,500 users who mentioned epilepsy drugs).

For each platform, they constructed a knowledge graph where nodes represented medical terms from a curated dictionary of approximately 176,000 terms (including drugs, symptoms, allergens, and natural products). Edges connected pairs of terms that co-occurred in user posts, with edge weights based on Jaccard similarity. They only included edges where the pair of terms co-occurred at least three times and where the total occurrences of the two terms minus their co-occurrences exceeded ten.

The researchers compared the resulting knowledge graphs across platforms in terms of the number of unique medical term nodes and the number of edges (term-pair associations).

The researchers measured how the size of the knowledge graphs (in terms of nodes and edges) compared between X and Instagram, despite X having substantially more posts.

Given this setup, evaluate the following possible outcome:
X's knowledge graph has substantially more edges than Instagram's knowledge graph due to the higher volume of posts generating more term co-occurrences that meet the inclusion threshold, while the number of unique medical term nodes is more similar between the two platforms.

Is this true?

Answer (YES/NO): NO